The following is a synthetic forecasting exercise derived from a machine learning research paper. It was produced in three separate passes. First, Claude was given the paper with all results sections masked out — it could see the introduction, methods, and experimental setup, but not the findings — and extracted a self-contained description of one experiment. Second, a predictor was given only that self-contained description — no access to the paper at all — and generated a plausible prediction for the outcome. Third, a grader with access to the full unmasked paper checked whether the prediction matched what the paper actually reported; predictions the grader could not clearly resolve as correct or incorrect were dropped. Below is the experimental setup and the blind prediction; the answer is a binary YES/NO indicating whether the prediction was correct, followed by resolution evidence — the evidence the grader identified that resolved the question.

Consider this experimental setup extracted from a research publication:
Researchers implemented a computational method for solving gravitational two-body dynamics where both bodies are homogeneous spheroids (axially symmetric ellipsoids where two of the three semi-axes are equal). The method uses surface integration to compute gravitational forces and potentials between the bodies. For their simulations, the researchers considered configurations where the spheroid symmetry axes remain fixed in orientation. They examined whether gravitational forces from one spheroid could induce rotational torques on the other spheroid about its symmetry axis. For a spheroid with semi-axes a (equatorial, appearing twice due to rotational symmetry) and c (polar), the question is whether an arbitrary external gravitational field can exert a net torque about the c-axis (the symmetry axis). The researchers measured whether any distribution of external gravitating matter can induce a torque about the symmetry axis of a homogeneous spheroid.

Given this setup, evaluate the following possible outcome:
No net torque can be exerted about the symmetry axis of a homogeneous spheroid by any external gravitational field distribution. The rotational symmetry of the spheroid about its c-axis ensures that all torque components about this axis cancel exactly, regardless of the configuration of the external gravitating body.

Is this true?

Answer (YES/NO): YES